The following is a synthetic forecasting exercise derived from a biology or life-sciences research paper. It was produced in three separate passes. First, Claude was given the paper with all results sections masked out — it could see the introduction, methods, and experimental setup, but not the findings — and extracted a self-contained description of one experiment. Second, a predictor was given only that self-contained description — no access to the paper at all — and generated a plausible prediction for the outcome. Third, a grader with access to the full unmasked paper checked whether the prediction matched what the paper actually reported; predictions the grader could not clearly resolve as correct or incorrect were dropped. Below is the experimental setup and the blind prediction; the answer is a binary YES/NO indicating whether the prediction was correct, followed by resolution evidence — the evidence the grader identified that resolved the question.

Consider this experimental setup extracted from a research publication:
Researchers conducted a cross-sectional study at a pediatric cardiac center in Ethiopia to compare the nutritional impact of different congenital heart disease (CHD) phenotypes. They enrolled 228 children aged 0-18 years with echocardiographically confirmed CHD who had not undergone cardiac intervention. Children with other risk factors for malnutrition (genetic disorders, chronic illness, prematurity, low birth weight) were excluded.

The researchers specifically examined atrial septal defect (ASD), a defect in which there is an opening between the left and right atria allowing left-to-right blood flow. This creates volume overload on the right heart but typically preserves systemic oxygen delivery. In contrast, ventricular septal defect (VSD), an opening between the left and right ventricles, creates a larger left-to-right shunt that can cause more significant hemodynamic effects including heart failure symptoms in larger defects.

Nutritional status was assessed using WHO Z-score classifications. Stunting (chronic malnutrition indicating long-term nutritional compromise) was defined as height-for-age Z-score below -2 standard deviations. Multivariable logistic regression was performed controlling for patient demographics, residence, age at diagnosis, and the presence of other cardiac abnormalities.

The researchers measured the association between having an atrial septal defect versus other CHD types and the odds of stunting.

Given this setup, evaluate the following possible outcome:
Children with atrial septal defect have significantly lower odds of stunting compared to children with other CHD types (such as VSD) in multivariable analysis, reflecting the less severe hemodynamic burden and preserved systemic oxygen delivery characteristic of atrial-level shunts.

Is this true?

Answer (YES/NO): YES